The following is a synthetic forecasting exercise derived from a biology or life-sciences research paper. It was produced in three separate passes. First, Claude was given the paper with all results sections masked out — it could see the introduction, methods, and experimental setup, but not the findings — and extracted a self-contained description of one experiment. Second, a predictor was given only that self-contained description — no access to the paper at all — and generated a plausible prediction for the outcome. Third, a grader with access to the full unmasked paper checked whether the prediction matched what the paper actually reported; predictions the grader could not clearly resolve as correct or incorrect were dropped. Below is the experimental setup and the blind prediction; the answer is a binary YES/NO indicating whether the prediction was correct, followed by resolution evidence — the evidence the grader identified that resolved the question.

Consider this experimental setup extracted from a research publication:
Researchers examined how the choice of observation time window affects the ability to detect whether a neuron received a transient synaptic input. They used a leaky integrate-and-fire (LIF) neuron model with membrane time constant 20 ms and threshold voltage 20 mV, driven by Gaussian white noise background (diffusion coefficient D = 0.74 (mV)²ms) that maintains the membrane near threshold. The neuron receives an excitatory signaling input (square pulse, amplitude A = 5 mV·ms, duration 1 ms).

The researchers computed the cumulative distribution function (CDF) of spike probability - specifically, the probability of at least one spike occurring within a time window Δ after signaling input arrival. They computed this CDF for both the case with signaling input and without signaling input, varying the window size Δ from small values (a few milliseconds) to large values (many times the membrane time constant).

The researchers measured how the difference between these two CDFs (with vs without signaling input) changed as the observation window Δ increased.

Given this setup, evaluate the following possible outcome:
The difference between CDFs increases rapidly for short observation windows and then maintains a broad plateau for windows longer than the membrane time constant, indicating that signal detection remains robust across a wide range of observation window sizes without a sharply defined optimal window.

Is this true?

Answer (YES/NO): NO